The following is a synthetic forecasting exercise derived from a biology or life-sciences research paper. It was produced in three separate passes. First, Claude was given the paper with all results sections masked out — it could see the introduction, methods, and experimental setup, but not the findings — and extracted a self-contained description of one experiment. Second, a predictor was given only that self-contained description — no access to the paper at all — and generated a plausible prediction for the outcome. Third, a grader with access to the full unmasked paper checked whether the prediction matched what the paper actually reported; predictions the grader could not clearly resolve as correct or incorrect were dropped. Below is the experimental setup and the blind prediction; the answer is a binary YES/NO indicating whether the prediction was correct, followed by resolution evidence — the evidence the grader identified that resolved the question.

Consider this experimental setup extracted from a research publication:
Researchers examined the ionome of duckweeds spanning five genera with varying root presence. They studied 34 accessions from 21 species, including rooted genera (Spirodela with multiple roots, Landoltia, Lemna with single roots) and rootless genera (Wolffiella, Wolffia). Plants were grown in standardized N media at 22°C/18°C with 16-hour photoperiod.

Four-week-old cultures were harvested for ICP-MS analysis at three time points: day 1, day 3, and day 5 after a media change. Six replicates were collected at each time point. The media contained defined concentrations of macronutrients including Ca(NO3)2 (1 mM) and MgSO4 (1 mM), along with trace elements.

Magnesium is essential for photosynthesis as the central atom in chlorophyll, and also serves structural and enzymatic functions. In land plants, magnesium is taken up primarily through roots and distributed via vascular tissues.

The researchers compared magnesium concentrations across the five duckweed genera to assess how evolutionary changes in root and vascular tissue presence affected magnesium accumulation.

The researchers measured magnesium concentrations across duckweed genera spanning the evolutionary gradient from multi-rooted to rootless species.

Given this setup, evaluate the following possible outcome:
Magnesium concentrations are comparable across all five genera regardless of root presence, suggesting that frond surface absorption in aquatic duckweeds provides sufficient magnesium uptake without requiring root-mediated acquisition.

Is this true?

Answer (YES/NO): NO